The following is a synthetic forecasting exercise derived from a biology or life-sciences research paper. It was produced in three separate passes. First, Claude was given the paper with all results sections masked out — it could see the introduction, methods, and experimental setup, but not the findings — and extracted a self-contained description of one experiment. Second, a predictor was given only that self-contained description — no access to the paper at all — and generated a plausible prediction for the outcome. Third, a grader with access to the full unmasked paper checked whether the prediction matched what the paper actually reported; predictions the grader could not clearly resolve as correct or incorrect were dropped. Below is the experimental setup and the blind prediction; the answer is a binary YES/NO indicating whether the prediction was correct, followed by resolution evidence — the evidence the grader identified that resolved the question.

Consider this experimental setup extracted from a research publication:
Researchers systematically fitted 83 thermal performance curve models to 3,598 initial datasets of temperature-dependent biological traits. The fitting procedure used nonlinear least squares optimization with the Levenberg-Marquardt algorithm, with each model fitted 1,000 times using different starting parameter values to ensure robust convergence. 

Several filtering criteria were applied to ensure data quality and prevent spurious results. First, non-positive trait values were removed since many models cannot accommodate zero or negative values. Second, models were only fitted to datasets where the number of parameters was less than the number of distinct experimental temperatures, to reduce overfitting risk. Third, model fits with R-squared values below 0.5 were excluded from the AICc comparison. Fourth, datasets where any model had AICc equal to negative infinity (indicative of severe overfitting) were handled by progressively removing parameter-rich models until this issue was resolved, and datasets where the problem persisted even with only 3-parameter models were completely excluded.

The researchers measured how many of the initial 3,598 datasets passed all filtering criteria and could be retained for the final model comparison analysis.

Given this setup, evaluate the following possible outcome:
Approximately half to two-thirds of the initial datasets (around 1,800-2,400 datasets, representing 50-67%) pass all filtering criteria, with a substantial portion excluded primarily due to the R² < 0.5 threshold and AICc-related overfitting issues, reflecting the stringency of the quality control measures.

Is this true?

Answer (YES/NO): NO